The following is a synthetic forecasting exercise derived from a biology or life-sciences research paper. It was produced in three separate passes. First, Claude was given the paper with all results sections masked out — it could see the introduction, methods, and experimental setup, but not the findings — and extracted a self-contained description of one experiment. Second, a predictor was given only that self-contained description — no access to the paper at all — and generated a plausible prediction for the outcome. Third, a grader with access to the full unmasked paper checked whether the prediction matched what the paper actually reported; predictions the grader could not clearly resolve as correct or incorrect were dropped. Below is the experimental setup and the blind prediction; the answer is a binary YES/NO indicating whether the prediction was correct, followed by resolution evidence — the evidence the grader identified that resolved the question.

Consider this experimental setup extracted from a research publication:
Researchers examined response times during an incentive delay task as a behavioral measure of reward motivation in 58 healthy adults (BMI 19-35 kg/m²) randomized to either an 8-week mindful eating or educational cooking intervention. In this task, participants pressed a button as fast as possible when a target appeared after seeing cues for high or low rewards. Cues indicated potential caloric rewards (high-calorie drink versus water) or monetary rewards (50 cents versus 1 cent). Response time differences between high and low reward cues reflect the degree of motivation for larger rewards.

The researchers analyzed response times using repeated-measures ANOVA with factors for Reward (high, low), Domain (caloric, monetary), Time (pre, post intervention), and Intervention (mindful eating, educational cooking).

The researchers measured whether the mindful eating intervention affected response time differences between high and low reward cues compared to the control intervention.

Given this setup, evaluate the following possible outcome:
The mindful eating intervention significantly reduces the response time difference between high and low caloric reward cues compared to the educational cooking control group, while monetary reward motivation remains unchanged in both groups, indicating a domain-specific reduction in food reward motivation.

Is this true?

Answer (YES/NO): NO